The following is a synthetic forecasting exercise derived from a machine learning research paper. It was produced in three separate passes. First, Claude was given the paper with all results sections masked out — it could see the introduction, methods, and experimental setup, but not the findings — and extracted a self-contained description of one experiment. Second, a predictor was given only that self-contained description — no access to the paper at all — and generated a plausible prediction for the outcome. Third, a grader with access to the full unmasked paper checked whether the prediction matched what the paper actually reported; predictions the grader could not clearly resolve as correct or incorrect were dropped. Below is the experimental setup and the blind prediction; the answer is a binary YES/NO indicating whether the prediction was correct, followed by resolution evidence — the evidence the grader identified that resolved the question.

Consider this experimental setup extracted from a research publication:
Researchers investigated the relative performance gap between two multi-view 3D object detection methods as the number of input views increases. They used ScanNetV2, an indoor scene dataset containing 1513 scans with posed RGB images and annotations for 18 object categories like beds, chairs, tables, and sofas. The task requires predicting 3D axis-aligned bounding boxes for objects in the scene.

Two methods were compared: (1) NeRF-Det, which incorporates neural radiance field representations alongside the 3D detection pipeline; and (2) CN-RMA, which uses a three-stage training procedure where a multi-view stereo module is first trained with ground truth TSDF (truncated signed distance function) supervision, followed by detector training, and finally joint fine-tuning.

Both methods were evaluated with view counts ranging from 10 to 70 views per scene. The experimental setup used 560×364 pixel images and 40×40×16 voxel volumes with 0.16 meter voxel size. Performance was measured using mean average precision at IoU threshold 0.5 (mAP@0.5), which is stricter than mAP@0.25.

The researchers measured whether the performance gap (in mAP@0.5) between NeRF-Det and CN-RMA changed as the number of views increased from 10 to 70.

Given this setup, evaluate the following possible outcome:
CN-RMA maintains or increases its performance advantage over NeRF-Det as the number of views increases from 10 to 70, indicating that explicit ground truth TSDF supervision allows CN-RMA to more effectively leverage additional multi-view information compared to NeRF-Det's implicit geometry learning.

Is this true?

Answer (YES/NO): YES